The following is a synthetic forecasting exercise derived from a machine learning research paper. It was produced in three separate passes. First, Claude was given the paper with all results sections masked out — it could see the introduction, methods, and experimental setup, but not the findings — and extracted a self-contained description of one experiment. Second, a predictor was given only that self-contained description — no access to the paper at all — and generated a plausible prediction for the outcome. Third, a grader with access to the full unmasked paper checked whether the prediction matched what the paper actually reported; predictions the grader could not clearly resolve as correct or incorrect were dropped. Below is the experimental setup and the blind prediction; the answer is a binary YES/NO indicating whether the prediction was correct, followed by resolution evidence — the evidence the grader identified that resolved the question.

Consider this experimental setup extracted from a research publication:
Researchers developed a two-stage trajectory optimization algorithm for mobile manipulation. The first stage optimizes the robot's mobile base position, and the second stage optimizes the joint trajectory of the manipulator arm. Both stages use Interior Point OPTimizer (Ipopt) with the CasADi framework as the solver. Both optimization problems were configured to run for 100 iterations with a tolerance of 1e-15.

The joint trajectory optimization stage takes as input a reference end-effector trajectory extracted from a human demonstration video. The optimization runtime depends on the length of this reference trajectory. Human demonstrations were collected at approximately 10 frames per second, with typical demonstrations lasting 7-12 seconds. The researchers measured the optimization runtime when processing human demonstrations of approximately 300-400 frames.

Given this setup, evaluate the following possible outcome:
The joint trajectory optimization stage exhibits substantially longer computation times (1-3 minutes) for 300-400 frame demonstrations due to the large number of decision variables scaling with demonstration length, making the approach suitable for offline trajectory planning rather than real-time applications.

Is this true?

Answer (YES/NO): NO